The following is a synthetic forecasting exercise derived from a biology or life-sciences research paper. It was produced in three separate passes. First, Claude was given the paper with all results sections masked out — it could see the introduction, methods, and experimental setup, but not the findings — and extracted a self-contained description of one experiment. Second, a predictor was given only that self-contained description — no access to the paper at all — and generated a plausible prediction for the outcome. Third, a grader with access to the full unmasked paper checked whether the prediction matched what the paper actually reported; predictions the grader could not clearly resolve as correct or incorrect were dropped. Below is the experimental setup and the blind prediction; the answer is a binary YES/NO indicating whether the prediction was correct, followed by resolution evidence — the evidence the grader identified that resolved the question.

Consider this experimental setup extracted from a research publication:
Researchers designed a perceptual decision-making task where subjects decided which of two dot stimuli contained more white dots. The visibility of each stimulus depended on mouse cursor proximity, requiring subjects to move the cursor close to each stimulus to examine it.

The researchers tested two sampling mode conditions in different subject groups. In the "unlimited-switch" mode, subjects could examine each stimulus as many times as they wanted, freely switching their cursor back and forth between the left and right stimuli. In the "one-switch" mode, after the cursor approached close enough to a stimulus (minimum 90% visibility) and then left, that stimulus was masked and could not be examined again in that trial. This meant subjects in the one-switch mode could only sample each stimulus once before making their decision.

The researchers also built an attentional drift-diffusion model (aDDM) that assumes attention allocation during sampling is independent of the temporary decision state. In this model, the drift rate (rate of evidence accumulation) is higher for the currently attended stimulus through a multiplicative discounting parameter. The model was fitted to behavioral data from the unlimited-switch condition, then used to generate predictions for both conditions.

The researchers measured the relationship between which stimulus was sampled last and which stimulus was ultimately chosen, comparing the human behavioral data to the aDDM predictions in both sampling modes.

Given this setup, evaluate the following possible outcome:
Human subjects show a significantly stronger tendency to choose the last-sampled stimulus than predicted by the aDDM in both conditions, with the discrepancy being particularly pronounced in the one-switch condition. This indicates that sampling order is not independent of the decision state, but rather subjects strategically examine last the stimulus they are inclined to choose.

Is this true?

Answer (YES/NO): NO